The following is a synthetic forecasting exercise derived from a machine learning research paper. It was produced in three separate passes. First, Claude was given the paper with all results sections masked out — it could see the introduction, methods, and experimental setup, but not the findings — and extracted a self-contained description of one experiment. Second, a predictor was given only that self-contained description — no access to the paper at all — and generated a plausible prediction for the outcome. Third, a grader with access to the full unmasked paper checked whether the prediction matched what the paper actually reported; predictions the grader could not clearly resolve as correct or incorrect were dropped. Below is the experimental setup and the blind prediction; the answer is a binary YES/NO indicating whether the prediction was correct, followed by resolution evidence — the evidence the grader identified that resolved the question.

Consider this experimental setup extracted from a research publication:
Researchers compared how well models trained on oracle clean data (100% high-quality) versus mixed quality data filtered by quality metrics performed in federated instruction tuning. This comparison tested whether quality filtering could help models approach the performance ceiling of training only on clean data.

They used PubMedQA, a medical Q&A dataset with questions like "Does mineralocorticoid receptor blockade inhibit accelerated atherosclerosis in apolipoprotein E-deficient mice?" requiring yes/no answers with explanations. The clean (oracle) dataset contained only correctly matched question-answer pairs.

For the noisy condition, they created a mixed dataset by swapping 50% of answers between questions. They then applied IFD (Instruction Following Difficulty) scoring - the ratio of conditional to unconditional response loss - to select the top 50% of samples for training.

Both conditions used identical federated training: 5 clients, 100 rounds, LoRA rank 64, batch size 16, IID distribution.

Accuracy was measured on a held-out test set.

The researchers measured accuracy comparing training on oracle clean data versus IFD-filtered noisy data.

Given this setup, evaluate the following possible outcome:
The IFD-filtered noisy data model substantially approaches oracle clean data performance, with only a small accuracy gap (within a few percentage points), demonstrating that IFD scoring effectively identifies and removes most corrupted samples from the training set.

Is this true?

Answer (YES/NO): YES